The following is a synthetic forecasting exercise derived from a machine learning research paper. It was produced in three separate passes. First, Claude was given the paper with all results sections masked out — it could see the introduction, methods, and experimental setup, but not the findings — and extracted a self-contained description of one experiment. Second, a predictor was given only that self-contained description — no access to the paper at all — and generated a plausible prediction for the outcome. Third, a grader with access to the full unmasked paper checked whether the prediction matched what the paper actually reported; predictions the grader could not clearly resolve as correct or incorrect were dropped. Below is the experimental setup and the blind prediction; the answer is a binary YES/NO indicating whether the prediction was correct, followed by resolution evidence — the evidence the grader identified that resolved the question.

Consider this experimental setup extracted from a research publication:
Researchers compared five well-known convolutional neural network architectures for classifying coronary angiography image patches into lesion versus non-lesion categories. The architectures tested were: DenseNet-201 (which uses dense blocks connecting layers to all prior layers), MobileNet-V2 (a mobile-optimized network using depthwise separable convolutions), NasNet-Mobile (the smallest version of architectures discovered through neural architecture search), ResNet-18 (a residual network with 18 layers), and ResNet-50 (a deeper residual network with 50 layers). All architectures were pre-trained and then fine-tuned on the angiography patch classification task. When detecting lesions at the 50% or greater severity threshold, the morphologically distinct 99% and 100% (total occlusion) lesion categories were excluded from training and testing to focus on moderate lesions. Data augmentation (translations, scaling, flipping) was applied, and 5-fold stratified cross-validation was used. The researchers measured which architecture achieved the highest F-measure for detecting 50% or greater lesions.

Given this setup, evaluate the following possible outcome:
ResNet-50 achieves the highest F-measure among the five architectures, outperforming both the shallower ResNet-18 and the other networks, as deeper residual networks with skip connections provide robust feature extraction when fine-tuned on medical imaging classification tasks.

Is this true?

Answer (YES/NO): NO